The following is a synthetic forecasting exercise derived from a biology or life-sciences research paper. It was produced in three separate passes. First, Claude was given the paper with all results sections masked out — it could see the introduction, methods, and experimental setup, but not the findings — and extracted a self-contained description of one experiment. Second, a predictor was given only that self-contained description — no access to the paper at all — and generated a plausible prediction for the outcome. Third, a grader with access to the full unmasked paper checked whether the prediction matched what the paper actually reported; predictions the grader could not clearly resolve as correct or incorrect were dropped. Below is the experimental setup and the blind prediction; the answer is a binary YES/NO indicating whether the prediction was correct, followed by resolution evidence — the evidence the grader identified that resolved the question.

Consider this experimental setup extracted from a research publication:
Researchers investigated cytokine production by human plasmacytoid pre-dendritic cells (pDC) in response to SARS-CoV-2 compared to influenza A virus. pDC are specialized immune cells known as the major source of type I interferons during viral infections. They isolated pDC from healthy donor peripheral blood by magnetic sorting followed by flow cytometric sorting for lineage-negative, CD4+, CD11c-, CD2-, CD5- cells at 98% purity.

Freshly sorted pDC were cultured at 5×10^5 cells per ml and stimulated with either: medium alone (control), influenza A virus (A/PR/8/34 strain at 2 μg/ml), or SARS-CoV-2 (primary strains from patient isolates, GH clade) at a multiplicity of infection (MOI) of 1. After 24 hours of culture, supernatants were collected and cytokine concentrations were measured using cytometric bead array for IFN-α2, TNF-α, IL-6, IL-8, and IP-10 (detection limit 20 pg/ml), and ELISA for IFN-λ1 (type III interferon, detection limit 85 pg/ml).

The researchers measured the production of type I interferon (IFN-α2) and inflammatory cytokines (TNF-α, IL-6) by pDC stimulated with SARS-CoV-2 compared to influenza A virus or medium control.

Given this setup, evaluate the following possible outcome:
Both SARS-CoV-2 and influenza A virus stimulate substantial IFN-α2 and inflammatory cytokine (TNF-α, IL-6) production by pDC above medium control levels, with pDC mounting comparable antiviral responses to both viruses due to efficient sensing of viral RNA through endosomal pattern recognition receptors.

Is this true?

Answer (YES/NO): NO